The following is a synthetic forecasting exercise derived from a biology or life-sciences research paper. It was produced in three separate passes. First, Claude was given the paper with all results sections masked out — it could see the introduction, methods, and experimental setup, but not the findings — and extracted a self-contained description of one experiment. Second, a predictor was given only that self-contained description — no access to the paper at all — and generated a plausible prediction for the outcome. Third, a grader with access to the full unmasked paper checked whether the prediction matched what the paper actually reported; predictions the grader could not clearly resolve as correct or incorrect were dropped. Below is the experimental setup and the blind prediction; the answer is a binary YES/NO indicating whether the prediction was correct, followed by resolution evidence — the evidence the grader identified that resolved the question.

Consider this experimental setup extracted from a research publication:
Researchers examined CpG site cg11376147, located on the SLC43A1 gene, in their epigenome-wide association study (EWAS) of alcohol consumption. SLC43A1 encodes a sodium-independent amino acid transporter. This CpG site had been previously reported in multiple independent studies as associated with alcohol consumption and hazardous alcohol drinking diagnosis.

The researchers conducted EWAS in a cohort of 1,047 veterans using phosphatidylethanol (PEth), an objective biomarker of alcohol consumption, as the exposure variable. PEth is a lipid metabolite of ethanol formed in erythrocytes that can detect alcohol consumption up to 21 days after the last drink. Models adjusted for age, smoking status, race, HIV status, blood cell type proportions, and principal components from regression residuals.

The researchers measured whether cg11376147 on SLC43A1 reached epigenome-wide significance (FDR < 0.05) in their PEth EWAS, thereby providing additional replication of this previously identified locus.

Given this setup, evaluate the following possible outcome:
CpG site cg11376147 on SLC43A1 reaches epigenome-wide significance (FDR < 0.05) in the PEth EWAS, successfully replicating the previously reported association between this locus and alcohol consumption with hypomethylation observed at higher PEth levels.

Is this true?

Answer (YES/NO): YES